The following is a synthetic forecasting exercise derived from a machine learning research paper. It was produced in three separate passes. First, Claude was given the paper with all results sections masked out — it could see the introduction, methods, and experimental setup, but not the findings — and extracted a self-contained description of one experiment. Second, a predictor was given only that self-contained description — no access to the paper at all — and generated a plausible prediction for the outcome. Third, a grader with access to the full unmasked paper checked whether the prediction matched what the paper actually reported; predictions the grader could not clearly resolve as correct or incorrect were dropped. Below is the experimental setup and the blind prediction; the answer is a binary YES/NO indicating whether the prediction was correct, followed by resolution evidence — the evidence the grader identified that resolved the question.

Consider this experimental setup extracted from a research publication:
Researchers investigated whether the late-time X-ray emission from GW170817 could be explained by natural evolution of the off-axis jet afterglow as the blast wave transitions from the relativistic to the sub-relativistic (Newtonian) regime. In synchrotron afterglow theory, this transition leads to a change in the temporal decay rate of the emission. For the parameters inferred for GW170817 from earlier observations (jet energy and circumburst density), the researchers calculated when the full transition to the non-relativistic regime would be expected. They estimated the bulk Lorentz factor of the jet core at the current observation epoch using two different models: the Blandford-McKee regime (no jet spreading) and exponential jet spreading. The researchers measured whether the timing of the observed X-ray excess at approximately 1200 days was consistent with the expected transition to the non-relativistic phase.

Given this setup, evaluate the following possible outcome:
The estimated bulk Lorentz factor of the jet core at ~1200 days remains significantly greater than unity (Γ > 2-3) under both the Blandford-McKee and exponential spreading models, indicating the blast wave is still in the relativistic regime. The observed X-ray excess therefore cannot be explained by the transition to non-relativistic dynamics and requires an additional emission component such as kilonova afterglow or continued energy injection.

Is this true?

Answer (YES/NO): NO